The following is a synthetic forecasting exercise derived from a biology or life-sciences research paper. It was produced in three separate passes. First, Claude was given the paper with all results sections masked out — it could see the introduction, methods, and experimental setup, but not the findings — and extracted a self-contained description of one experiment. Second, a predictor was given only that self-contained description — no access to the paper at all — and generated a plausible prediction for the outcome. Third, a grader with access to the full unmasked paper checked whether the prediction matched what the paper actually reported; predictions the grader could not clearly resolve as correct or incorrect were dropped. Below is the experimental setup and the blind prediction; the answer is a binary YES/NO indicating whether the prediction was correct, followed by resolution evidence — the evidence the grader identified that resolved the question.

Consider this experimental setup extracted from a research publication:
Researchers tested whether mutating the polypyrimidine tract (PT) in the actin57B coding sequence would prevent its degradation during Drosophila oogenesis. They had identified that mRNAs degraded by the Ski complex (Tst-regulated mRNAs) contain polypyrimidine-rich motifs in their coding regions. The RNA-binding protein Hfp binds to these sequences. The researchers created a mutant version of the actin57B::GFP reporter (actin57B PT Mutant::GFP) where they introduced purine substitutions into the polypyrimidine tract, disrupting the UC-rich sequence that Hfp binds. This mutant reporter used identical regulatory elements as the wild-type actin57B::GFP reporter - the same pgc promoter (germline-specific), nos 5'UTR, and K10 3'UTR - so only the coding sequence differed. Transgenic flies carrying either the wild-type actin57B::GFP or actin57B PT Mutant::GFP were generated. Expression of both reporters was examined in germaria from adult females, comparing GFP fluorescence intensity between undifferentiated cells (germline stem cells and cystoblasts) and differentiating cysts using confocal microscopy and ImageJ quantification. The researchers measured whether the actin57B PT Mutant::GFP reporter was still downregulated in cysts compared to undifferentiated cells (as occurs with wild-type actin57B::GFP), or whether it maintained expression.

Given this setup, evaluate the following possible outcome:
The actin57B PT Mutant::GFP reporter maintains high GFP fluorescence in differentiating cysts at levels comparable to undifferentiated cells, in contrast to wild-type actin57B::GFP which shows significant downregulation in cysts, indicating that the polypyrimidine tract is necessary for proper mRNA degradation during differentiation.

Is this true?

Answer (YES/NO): YES